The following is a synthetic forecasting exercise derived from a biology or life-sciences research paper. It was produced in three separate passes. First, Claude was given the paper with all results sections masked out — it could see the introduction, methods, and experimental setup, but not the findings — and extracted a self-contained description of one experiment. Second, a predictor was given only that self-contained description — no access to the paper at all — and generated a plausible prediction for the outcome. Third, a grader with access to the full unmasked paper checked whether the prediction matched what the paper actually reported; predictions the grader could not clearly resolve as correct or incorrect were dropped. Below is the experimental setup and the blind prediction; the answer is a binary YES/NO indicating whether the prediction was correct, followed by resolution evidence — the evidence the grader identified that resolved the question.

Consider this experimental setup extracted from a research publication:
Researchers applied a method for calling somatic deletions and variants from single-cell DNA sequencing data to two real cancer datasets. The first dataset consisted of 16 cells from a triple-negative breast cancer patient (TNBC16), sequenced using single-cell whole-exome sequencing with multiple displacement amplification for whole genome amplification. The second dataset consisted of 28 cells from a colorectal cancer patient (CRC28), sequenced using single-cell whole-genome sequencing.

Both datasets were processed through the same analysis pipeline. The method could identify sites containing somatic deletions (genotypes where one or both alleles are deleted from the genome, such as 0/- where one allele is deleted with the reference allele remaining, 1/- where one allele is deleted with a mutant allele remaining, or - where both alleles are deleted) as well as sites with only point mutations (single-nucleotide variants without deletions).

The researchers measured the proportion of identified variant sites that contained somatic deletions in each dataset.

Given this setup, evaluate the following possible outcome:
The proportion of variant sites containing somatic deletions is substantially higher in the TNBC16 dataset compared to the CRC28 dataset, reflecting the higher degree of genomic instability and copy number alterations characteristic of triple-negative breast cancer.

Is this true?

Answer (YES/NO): YES